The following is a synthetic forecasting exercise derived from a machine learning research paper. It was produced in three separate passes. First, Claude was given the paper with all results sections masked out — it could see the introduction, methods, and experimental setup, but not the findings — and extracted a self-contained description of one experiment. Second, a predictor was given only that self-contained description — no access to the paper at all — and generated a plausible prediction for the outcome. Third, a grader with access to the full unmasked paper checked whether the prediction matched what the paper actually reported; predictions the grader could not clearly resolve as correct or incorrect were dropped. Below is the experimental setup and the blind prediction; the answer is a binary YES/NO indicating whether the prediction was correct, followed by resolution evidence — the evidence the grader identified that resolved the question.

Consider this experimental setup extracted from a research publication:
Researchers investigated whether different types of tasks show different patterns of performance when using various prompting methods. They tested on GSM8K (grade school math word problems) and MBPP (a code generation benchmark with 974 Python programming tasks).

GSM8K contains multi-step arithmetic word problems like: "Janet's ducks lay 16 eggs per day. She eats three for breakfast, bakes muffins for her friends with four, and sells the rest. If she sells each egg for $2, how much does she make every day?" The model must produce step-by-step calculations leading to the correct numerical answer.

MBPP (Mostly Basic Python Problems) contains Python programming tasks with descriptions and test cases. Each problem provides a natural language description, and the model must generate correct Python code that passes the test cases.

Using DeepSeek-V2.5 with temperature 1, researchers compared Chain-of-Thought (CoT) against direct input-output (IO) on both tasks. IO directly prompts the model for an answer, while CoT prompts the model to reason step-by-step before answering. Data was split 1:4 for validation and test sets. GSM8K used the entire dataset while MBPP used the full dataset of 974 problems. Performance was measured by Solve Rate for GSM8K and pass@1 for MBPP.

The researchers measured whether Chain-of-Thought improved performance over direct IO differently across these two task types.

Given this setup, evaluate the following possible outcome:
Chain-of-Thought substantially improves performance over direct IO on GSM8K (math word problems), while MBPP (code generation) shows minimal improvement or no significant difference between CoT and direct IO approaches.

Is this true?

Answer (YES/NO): NO